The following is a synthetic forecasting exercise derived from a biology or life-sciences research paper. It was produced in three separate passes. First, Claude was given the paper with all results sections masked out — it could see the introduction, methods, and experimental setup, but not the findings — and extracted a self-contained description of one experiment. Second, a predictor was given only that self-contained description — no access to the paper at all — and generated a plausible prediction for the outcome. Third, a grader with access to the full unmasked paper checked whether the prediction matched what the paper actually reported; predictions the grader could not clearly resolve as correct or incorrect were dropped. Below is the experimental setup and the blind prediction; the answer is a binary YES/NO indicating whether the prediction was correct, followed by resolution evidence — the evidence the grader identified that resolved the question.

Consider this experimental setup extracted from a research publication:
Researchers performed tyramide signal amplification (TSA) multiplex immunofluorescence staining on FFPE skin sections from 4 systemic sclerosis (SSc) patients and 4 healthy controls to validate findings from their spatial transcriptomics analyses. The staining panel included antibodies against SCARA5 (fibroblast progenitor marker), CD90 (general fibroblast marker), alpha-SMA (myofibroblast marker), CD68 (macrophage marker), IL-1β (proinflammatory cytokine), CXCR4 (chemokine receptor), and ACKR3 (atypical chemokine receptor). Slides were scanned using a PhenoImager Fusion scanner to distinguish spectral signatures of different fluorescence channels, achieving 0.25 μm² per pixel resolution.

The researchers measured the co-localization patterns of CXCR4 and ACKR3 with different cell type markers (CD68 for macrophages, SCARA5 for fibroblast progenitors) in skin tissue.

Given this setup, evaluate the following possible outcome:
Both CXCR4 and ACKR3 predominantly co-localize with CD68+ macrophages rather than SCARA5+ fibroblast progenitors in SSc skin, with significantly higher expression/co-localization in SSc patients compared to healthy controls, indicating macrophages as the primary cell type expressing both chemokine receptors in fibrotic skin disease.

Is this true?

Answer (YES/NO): NO